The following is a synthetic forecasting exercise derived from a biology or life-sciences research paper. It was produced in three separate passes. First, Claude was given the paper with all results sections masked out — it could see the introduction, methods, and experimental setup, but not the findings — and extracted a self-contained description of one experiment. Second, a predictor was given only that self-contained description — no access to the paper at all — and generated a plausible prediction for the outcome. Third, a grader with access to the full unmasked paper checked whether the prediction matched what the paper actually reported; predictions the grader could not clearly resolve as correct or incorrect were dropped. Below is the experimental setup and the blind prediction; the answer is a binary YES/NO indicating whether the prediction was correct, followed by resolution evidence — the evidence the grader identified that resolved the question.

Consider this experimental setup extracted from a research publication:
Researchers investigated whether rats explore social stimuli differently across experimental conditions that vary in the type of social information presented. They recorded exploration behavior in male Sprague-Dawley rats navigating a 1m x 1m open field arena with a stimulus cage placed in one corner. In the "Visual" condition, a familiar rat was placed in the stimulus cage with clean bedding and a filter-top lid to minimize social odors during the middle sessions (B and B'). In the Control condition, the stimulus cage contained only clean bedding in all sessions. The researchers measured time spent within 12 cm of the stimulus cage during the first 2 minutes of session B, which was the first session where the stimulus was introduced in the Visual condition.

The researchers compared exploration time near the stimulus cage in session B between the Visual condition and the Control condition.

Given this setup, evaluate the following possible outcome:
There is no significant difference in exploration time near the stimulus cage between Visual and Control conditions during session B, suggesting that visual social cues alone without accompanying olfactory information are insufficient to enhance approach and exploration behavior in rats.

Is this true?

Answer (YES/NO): NO